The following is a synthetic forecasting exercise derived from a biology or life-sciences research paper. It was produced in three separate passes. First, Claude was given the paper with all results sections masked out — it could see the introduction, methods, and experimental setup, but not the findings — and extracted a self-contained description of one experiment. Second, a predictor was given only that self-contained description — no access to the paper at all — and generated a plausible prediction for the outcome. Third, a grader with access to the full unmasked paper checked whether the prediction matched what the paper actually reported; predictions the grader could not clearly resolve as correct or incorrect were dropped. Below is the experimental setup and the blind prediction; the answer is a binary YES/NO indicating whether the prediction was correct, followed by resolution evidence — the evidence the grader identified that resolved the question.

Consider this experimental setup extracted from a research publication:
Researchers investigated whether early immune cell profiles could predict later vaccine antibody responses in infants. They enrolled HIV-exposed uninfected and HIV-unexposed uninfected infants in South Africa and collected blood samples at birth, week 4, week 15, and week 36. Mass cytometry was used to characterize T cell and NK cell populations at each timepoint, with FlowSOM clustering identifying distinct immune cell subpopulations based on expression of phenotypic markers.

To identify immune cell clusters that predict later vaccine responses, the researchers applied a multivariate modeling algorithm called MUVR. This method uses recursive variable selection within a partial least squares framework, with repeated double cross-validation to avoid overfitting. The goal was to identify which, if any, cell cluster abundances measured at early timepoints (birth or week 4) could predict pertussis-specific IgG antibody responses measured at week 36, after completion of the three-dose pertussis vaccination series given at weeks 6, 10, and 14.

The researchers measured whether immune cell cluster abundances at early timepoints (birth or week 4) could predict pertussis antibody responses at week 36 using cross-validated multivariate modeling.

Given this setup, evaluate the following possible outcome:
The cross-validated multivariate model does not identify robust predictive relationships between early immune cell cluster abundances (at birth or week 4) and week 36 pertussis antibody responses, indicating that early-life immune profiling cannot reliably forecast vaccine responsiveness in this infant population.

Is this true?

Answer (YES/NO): NO